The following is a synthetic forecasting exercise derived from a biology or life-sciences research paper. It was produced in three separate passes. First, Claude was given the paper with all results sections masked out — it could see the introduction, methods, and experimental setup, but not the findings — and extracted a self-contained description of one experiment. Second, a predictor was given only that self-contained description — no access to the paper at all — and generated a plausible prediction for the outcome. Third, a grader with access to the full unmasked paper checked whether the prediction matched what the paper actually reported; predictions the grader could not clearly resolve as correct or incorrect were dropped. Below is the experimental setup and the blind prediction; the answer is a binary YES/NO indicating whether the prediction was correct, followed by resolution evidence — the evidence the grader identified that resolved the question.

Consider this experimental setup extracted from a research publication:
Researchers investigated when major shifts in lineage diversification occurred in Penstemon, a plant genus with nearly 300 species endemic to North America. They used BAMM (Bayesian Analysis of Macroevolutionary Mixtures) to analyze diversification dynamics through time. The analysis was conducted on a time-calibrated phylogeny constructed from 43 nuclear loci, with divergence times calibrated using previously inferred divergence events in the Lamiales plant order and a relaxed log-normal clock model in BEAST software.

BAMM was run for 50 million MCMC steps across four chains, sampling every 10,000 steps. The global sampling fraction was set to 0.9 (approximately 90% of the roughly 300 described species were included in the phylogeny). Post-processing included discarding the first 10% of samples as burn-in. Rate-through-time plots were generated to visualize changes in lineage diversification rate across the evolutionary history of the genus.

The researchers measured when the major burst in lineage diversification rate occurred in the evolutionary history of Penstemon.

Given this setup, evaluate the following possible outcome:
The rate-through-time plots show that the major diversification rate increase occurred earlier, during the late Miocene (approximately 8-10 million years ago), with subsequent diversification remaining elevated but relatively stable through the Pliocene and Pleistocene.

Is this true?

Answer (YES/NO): NO